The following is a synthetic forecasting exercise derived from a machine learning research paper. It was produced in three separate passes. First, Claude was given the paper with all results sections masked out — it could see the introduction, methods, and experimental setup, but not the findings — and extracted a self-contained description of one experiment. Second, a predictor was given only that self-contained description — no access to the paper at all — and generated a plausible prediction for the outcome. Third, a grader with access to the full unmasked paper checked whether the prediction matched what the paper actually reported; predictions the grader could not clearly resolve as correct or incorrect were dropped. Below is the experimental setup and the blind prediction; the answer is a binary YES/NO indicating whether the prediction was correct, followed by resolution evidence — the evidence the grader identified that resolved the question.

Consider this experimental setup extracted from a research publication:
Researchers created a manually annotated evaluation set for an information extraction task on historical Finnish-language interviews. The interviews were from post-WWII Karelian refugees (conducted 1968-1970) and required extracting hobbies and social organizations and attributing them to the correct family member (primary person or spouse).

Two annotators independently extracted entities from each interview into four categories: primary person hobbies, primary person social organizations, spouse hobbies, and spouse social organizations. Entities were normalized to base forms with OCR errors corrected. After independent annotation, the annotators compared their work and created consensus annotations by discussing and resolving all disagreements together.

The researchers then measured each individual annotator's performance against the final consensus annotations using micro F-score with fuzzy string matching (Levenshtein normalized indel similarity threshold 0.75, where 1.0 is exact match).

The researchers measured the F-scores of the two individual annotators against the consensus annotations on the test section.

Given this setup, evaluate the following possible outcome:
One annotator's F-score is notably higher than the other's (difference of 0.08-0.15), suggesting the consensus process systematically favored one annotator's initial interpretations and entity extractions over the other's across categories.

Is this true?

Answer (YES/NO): YES